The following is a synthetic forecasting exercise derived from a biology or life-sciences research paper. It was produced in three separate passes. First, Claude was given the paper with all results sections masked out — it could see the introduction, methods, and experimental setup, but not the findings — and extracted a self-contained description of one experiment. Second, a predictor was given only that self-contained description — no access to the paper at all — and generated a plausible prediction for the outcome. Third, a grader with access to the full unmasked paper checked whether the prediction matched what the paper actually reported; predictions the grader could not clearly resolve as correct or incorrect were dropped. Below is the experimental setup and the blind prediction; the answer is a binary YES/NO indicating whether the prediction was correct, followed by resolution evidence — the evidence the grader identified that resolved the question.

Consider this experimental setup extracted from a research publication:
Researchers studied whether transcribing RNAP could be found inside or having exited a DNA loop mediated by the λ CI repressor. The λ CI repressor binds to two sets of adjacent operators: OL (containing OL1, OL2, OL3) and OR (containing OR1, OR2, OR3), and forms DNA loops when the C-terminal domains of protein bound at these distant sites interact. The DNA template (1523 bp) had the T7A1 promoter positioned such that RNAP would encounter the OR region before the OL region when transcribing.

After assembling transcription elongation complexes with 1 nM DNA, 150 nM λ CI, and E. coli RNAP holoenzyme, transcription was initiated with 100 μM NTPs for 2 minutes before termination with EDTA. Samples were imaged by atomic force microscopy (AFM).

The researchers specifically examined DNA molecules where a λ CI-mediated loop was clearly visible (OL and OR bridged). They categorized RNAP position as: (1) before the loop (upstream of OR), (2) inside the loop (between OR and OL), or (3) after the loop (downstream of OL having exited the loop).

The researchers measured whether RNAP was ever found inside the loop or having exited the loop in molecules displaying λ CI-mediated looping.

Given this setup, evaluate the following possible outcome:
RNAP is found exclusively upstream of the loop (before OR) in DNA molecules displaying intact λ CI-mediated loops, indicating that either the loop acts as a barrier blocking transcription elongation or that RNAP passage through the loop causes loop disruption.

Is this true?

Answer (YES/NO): YES